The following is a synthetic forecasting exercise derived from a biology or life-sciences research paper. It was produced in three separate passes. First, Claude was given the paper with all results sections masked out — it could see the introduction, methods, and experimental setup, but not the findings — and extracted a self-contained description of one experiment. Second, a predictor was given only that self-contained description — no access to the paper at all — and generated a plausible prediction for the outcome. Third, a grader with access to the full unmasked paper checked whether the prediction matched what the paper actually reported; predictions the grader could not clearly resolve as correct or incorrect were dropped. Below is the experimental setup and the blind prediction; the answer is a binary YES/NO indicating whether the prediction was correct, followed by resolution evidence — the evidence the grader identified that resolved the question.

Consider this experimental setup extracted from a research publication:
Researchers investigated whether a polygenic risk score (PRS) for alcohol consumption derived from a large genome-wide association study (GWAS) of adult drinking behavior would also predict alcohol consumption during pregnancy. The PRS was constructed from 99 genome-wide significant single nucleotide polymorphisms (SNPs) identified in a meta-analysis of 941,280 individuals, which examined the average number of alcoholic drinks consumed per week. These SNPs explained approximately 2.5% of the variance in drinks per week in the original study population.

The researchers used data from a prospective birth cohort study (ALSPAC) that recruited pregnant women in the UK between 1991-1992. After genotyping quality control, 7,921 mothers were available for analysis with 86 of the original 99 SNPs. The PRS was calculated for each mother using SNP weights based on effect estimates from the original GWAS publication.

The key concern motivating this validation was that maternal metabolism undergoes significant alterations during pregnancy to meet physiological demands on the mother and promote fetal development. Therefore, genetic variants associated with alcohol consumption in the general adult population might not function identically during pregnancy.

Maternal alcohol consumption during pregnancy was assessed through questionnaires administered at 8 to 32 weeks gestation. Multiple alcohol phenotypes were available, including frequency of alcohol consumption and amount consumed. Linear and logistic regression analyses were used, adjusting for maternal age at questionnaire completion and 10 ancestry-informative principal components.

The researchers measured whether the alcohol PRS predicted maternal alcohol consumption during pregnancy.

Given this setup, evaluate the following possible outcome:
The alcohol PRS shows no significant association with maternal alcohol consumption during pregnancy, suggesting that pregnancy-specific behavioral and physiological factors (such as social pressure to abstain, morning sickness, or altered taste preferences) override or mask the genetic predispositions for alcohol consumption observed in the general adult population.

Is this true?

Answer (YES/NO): NO